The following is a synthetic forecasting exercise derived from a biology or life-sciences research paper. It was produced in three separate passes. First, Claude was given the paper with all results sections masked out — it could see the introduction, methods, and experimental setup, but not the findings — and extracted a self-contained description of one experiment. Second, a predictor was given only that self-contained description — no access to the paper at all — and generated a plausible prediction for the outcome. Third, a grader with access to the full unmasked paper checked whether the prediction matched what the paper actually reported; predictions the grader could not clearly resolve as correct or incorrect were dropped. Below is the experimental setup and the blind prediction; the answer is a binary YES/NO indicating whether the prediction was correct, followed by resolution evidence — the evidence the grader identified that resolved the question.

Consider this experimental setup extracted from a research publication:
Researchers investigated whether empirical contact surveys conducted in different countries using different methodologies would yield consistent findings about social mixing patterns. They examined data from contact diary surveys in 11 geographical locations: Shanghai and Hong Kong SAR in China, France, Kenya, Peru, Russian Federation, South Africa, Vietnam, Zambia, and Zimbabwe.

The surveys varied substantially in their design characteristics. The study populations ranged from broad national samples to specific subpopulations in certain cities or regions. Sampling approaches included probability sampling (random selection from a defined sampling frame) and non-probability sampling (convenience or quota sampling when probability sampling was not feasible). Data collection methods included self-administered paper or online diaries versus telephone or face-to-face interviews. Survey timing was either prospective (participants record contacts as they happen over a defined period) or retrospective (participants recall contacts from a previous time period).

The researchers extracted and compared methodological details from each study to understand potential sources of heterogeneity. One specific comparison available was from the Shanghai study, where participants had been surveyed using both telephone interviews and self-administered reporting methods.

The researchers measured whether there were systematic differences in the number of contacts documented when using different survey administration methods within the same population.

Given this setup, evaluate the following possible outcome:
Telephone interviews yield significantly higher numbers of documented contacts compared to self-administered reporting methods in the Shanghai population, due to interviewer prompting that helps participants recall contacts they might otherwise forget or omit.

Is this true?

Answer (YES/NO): YES